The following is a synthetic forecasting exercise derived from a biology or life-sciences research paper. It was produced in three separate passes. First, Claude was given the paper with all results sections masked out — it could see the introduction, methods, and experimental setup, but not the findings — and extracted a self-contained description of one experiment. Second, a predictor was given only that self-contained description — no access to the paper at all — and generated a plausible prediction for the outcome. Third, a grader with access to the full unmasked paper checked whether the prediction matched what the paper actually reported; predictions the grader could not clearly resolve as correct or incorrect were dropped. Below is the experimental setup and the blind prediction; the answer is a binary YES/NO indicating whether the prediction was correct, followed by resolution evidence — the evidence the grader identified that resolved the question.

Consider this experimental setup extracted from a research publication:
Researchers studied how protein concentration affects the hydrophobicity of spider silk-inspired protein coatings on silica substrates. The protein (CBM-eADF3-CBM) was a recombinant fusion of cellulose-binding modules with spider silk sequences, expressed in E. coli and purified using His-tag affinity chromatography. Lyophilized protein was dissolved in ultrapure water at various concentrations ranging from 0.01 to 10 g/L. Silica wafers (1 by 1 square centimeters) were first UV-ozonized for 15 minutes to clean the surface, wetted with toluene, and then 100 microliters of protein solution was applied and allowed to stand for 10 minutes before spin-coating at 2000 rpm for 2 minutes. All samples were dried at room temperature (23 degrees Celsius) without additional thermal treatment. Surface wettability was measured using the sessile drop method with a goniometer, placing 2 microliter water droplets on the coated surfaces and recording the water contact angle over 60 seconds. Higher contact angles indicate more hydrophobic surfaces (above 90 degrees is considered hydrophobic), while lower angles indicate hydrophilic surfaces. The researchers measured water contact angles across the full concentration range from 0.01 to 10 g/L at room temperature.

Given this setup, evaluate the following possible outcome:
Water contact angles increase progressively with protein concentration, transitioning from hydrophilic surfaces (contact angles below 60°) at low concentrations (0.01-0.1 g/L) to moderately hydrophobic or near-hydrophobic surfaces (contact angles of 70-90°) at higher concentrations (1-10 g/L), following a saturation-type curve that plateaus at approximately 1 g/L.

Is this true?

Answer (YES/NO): NO